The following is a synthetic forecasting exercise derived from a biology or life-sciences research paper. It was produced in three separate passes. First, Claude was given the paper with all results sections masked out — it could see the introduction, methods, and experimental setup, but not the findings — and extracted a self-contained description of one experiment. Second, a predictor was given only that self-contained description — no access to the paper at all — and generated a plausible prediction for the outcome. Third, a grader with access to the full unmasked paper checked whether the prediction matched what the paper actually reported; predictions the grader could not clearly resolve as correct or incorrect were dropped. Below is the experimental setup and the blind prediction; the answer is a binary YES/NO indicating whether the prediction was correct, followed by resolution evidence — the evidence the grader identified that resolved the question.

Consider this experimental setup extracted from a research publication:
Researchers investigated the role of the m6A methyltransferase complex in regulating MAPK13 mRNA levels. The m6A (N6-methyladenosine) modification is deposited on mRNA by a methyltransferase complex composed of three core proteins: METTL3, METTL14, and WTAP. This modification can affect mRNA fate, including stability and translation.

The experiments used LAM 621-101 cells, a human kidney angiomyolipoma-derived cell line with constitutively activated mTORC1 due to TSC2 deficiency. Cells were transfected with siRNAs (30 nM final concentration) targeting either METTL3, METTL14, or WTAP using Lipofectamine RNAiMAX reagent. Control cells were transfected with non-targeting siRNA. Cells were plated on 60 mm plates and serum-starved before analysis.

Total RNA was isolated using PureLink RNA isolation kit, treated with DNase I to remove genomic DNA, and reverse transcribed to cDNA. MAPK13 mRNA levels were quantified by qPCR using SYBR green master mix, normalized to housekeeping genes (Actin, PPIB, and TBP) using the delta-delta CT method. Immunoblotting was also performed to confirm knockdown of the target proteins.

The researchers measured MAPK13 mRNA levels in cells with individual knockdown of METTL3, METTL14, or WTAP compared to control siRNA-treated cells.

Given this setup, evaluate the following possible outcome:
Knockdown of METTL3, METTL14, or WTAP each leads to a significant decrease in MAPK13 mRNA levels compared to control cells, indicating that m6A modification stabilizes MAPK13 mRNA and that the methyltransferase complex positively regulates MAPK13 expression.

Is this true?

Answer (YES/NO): NO